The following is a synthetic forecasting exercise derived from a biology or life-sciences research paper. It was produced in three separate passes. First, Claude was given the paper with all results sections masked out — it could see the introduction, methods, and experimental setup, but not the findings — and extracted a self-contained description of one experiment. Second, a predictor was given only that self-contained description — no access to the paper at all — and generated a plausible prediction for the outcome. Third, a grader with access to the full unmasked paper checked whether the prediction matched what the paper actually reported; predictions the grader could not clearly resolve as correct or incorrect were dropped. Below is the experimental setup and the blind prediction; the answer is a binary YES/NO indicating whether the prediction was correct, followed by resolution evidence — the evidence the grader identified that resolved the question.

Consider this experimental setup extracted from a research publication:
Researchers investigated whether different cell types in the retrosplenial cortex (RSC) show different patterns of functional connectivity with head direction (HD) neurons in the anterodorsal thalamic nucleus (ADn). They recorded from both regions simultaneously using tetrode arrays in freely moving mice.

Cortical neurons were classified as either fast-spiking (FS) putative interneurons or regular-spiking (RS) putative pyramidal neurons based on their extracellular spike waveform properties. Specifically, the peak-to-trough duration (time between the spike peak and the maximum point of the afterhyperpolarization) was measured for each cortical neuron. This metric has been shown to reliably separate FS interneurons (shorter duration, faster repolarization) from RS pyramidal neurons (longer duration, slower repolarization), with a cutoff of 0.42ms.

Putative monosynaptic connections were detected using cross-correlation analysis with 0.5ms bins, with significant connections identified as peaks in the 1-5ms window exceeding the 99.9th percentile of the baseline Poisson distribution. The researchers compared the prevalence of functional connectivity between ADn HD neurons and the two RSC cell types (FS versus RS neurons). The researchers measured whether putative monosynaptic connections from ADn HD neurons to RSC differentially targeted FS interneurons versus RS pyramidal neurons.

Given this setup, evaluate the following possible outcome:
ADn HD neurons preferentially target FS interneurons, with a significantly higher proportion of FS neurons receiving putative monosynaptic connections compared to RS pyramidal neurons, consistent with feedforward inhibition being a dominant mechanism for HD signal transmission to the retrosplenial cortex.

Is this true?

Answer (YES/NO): NO